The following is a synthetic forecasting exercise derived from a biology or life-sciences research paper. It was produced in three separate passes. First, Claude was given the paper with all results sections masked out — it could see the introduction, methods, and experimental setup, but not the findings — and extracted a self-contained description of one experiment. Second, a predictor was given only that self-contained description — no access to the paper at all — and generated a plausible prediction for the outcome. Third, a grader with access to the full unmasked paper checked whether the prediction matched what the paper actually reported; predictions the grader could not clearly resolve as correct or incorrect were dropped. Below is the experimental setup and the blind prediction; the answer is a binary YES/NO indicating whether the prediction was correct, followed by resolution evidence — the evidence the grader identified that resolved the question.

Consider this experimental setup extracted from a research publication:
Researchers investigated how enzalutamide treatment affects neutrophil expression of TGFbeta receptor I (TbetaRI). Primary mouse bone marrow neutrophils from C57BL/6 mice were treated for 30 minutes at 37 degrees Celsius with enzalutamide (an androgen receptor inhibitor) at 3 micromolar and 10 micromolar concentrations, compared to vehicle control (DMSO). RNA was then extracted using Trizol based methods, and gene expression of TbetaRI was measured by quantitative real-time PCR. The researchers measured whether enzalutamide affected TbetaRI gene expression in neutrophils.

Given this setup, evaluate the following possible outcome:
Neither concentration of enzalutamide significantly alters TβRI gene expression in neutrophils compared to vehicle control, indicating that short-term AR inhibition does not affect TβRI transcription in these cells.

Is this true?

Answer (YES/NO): NO